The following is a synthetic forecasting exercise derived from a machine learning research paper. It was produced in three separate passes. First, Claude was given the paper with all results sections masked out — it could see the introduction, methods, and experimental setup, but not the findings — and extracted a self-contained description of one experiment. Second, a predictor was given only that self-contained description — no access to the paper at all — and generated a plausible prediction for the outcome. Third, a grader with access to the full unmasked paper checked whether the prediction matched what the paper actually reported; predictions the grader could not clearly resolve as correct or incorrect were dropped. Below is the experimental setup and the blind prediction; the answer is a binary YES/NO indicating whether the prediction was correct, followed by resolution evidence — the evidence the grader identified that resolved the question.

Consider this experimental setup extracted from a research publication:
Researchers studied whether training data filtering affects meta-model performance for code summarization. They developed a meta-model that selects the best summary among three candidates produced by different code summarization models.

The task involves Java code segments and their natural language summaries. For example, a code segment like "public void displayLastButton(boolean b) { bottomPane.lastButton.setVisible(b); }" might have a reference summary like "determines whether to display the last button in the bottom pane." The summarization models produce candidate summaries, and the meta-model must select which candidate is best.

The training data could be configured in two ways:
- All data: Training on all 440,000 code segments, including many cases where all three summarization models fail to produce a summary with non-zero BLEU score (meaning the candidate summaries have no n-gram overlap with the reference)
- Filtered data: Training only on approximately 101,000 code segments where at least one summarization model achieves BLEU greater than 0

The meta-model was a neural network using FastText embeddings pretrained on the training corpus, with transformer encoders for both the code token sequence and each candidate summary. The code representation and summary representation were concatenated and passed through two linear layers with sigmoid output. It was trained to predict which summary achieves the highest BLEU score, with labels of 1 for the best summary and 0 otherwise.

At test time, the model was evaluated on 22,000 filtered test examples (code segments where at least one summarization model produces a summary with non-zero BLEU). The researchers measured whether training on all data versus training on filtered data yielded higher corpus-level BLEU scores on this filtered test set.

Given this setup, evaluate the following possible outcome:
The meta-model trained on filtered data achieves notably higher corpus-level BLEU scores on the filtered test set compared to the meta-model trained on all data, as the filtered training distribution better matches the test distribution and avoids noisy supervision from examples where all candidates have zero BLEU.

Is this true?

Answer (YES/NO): NO